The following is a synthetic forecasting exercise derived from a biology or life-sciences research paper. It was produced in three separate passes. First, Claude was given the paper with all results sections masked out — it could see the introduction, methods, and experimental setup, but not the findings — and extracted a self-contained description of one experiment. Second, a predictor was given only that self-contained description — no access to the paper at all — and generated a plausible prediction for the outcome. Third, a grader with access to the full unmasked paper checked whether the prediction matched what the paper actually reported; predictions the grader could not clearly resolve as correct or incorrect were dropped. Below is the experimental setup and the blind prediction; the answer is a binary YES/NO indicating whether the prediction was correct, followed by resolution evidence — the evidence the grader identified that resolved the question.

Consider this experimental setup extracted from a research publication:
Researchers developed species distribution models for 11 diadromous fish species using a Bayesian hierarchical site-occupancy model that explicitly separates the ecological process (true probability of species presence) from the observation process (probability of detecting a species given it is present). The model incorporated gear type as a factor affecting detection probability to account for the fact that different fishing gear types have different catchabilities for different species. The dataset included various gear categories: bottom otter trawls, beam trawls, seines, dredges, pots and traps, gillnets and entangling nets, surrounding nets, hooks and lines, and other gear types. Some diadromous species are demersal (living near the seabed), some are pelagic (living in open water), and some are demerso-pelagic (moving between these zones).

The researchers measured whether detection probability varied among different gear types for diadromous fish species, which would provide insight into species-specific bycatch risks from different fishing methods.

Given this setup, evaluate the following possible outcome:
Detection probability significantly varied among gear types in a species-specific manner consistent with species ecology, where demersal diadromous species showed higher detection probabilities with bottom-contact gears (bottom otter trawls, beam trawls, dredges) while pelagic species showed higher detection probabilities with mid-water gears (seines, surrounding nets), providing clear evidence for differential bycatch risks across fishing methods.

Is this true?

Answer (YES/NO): NO